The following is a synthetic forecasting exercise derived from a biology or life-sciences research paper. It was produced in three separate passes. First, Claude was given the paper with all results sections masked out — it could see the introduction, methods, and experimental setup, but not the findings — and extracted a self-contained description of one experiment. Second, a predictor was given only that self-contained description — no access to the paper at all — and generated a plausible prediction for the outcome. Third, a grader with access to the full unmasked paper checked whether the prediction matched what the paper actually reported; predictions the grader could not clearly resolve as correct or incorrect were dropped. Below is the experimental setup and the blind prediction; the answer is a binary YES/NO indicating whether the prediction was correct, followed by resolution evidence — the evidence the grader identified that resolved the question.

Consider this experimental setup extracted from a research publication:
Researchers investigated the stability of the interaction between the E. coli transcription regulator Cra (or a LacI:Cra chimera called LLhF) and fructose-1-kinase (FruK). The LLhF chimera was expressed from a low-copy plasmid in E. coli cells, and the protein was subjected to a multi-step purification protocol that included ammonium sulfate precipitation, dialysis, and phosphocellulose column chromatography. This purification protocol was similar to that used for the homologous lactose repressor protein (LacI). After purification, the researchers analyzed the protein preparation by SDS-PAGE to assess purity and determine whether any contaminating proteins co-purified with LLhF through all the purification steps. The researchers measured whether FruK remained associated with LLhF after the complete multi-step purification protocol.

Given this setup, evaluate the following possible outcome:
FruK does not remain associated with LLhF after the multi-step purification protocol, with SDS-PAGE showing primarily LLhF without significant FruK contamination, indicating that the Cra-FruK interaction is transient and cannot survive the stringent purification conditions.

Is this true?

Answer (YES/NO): NO